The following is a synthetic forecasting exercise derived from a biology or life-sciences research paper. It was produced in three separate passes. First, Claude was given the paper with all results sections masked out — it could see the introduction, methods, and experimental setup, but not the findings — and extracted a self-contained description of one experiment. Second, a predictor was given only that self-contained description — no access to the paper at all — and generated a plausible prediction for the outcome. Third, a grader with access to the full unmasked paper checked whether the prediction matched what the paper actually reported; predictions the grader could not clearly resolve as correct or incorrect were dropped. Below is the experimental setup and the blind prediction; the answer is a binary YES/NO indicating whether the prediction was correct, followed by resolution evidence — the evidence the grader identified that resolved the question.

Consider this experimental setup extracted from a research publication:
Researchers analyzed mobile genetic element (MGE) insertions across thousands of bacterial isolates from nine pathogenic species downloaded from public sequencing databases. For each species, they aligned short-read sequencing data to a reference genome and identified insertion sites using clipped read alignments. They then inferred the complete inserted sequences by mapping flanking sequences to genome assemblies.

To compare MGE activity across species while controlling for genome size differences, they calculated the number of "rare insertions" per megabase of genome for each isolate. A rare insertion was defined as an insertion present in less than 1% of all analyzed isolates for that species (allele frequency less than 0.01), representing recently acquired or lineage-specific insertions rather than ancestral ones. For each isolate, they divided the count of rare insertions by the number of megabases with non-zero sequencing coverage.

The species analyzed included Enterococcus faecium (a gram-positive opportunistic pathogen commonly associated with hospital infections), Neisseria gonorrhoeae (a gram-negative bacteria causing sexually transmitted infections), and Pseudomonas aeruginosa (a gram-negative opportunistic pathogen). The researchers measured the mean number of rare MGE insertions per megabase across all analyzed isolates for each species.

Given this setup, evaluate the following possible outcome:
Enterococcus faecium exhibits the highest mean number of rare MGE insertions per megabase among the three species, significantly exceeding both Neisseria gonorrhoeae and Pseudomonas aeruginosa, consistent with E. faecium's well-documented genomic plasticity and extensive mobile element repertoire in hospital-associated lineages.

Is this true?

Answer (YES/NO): YES